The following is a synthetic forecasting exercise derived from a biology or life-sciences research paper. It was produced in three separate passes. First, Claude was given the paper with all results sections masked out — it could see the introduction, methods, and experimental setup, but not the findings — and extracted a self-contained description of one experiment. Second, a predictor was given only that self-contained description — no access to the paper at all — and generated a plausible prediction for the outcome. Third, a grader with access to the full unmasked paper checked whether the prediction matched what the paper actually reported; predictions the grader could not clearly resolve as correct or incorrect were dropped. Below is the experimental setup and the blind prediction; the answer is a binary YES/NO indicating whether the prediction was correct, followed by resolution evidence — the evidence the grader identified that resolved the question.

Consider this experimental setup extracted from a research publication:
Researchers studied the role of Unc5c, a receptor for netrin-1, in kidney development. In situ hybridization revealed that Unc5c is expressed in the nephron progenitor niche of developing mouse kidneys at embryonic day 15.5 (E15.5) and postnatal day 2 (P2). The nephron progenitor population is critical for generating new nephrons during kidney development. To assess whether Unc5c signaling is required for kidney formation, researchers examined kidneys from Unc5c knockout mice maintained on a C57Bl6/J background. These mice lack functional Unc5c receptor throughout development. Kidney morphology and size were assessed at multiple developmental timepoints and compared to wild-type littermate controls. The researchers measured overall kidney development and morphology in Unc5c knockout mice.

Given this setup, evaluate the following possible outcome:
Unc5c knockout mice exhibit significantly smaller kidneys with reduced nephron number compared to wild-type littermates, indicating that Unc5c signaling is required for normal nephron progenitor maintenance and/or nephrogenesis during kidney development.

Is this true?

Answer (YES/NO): NO